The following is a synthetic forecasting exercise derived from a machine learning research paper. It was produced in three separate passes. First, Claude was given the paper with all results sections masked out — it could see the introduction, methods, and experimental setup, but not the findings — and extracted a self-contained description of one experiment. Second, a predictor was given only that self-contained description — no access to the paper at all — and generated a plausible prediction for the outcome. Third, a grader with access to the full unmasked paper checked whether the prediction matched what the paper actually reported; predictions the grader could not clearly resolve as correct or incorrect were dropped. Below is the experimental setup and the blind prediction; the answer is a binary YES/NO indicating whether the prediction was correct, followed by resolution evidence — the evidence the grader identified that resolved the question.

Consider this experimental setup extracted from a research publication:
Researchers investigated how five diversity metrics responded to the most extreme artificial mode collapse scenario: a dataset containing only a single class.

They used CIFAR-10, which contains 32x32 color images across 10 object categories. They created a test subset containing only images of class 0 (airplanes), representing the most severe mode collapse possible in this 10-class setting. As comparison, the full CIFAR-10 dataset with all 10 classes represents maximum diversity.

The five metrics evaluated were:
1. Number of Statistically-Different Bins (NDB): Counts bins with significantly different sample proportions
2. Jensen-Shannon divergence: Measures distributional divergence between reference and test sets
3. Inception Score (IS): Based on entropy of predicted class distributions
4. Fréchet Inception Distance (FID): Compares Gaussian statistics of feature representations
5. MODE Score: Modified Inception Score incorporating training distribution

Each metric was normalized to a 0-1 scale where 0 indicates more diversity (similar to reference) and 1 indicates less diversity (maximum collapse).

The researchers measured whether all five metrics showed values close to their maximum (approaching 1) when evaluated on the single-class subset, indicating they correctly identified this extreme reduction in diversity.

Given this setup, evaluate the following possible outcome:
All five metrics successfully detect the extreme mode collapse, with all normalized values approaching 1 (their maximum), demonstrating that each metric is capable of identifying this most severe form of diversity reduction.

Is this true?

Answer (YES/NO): NO